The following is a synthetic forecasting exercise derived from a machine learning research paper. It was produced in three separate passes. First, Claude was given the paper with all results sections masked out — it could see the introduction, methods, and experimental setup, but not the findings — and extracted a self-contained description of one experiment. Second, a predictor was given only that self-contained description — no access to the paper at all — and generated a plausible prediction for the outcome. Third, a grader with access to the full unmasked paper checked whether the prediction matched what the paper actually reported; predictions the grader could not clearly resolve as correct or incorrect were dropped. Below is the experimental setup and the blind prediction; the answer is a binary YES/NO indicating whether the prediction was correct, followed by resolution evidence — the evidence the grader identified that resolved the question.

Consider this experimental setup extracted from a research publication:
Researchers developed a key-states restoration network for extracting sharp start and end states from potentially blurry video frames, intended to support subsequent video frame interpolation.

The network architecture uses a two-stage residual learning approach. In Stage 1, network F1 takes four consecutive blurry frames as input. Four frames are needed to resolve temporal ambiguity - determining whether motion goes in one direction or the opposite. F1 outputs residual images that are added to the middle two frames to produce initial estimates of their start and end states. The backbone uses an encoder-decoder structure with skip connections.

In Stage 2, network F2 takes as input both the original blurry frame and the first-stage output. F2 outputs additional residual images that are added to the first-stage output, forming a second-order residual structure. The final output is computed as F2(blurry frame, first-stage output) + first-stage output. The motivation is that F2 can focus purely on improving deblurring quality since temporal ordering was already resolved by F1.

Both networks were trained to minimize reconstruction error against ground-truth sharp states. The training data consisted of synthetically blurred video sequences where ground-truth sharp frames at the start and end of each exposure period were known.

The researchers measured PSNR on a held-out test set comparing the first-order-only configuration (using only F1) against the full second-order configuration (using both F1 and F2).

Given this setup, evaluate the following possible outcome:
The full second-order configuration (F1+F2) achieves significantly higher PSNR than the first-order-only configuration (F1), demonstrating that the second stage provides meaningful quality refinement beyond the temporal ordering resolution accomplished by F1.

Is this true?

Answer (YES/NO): YES